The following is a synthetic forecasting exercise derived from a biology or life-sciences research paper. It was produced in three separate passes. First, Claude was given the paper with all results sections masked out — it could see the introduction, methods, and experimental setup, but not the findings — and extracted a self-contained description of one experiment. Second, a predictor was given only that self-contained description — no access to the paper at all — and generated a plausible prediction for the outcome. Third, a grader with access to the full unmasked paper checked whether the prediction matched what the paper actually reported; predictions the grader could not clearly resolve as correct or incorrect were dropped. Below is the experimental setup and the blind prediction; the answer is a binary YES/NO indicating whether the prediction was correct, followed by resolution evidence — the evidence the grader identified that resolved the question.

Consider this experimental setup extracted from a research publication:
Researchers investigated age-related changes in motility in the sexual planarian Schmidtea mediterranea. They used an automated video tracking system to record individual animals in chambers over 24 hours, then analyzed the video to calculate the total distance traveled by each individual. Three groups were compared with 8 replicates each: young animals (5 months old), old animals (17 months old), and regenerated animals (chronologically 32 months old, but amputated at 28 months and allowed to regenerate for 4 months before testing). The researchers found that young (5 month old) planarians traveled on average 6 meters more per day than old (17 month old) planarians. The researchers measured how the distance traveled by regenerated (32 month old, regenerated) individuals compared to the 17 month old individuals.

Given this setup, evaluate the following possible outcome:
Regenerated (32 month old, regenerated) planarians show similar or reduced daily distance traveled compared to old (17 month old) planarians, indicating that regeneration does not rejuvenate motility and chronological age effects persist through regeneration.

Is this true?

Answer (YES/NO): NO